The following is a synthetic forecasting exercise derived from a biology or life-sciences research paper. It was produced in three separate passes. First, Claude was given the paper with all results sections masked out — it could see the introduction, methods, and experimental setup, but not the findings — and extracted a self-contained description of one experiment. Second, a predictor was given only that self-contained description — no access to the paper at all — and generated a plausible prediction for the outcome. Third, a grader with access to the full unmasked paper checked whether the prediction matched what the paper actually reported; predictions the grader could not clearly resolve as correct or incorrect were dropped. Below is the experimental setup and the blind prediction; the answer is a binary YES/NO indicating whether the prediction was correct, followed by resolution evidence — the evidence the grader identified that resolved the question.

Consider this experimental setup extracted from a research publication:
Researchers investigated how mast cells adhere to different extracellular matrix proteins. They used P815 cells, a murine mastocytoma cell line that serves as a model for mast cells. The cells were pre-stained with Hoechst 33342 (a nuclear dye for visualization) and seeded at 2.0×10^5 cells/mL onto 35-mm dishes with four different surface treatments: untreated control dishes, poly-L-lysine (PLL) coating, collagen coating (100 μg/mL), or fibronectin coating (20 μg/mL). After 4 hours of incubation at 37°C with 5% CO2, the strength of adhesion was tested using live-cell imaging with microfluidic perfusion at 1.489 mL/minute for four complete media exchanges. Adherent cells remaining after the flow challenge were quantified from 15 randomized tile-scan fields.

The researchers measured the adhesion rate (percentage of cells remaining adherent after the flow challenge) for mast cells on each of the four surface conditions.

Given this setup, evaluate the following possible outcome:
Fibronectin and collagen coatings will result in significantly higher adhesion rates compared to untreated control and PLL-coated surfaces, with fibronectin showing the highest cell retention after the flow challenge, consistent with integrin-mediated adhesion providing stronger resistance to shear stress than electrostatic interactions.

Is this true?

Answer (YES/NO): NO